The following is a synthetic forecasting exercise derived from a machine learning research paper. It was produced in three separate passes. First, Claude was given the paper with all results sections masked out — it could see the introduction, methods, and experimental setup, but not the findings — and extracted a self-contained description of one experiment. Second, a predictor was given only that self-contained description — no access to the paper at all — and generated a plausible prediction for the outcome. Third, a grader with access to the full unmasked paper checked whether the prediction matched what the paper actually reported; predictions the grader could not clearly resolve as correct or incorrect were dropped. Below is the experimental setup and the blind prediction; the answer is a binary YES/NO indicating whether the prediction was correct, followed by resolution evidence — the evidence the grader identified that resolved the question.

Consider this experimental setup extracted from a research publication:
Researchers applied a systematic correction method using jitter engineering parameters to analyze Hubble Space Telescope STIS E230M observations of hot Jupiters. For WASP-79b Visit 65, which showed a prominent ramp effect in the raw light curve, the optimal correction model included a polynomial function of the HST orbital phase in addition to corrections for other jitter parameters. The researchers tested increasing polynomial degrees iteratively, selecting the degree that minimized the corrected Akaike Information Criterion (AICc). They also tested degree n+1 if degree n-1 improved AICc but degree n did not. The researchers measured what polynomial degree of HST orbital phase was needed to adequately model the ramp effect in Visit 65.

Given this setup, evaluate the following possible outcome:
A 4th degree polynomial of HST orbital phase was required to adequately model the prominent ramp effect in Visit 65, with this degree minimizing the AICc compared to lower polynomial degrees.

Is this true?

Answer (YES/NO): NO